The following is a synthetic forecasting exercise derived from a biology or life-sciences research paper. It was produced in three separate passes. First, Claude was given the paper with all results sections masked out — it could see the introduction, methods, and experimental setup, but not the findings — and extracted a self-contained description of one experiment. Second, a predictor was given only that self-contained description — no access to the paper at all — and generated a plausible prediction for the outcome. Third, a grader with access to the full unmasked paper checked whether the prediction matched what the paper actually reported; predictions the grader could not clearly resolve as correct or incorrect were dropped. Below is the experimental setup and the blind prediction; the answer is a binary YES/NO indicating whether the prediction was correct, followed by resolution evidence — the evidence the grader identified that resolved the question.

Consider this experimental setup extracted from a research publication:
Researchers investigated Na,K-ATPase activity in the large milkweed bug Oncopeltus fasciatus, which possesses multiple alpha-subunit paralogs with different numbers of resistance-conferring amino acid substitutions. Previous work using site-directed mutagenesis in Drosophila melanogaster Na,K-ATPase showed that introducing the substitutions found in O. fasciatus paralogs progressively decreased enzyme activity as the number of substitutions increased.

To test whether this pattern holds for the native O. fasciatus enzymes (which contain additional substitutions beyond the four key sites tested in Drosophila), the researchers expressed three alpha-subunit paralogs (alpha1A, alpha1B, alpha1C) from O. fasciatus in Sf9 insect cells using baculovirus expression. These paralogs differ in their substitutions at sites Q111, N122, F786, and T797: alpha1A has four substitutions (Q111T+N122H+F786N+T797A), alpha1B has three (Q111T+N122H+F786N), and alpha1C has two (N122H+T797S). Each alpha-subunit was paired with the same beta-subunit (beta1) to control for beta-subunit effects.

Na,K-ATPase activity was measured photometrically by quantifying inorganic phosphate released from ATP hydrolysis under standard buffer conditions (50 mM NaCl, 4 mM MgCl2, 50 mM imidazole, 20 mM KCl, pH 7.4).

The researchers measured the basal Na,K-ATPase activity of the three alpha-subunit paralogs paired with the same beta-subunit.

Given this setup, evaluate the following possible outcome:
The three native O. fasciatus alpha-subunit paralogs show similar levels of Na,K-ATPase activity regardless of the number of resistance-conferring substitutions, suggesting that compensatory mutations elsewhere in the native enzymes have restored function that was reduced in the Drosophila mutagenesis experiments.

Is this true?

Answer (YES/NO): NO